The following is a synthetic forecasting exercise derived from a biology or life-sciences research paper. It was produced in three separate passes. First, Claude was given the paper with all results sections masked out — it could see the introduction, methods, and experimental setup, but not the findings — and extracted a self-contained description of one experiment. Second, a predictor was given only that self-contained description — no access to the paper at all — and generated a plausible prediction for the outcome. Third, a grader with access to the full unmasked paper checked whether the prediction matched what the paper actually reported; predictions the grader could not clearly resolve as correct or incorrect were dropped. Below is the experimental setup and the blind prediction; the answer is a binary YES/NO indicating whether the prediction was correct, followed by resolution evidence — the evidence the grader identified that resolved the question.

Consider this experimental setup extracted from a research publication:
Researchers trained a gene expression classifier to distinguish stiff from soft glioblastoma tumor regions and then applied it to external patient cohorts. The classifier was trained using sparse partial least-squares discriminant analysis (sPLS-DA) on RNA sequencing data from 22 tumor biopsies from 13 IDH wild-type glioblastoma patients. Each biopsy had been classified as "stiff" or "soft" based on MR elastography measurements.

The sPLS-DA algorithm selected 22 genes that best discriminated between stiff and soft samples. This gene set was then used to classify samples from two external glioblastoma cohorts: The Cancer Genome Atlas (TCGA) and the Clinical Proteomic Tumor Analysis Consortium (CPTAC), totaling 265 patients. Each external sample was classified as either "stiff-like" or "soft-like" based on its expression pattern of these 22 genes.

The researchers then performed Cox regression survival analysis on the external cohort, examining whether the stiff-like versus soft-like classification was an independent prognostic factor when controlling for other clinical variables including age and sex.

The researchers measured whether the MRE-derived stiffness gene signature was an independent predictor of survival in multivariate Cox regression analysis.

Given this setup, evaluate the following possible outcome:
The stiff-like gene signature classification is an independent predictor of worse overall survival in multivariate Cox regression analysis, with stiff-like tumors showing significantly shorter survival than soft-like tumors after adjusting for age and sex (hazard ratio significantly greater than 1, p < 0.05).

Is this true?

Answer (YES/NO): YES